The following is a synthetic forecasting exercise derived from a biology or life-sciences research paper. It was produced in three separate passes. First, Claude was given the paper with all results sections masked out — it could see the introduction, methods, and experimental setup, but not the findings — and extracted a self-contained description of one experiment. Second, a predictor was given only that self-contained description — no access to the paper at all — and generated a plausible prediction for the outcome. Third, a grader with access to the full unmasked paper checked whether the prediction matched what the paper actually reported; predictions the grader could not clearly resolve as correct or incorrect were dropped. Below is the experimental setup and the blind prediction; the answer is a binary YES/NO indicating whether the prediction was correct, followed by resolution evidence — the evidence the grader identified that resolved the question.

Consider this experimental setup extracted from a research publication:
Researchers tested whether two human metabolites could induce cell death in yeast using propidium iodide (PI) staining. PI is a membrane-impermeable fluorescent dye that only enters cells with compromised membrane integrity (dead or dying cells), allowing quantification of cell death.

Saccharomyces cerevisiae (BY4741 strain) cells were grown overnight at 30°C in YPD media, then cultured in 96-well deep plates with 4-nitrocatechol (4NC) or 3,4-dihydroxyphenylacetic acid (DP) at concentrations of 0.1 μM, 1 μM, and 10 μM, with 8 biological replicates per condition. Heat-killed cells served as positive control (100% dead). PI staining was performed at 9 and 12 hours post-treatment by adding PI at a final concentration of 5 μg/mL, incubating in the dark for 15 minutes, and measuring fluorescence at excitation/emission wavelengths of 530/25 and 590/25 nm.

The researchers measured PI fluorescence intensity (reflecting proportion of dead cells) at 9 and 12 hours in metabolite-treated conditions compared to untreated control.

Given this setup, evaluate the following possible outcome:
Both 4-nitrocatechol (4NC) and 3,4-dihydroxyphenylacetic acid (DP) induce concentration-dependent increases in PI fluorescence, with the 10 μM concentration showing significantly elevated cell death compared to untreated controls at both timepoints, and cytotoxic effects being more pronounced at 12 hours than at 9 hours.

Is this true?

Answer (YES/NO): NO